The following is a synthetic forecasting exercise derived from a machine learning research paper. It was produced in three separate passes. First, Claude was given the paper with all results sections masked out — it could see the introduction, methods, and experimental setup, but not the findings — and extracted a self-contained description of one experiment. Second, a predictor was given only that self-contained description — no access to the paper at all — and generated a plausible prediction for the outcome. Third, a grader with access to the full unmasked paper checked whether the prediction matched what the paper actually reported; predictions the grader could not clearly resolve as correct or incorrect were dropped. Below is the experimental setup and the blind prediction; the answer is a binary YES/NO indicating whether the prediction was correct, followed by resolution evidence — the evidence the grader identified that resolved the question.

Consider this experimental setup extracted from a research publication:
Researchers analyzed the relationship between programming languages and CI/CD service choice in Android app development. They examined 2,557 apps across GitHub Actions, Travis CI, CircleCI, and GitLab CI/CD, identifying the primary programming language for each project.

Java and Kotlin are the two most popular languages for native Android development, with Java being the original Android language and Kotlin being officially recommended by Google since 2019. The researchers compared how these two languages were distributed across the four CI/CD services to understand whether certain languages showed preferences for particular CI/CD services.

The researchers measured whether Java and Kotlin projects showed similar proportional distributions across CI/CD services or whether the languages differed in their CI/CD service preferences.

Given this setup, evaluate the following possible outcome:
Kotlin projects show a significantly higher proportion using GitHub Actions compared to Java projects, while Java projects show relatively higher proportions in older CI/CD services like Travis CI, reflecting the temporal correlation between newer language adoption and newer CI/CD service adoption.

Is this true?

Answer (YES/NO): YES